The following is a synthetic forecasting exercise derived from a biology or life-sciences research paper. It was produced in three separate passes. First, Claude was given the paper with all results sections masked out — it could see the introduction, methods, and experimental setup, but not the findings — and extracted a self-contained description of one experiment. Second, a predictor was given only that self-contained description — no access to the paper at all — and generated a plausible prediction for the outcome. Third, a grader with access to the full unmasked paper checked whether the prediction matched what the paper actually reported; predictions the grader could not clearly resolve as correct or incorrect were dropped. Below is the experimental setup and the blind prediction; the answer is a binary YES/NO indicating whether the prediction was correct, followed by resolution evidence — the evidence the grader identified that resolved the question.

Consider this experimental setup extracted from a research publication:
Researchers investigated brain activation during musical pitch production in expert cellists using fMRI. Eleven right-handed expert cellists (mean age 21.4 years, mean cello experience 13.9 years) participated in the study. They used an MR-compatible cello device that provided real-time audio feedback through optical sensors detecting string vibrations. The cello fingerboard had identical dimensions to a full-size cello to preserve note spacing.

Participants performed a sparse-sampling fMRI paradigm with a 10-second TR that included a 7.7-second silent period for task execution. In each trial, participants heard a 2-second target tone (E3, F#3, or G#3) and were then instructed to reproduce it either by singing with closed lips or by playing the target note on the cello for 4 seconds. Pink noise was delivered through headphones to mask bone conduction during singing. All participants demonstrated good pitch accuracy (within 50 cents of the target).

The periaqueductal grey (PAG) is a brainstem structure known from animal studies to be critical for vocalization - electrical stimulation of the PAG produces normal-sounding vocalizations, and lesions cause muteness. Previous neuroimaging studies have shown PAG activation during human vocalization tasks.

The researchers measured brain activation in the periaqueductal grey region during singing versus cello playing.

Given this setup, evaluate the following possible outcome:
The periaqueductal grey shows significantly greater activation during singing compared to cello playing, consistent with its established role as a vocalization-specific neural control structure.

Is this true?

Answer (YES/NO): NO